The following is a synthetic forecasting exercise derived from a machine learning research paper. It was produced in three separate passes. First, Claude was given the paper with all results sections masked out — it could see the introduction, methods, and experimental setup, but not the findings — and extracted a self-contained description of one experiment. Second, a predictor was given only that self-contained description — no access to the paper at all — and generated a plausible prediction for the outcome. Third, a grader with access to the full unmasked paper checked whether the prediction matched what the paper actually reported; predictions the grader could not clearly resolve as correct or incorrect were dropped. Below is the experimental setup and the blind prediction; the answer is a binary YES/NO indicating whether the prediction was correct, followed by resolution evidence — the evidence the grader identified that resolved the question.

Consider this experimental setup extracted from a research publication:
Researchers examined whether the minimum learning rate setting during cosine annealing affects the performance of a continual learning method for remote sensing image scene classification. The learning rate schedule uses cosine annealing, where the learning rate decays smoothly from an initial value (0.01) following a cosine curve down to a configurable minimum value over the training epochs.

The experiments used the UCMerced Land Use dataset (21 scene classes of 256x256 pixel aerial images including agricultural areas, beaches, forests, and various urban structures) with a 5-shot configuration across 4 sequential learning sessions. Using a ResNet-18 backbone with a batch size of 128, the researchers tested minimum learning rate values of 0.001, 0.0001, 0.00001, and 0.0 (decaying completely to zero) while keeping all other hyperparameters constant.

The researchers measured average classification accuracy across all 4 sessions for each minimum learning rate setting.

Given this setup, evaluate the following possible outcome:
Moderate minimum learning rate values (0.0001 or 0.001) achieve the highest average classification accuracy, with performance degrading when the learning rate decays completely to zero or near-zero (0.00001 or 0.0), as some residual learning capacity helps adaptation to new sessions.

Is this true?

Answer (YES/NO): NO